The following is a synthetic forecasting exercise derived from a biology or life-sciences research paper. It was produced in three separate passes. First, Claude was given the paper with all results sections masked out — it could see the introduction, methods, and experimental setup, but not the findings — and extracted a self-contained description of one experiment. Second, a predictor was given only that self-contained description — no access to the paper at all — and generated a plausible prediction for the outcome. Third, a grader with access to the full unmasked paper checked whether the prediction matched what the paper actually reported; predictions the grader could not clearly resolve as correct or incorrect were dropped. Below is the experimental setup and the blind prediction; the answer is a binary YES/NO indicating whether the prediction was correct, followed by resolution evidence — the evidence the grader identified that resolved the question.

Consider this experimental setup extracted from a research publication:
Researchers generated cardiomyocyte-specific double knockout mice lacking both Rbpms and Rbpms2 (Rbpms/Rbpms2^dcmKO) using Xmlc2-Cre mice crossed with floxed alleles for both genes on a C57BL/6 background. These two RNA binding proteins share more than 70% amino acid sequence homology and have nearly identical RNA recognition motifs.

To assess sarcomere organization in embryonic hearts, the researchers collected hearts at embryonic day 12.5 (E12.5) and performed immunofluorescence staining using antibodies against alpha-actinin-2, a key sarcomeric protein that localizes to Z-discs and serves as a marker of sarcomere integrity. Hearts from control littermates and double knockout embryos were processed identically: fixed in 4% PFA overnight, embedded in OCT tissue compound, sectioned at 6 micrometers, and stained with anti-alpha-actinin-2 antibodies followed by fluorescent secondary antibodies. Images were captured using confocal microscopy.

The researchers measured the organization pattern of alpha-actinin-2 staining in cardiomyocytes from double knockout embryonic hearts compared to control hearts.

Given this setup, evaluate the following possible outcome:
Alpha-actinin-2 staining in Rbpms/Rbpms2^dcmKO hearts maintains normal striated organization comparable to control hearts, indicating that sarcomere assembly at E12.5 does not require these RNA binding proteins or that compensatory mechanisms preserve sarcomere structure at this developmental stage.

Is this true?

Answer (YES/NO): NO